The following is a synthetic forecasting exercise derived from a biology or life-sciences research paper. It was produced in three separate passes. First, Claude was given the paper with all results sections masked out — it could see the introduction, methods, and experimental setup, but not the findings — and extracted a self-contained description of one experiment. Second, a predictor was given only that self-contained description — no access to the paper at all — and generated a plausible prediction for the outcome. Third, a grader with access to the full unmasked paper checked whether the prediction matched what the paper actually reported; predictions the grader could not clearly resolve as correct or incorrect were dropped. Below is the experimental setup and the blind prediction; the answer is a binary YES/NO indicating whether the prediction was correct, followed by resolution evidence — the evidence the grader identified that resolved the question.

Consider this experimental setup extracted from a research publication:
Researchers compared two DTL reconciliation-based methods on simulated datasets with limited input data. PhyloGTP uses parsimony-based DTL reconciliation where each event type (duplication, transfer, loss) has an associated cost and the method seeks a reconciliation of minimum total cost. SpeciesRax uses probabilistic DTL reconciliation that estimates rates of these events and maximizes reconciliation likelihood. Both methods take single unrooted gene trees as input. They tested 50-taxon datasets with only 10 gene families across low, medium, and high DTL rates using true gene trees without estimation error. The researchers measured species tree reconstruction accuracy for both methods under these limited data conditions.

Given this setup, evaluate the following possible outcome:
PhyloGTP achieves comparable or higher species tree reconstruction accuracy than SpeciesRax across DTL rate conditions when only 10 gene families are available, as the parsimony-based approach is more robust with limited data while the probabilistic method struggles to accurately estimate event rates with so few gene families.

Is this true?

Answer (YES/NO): YES